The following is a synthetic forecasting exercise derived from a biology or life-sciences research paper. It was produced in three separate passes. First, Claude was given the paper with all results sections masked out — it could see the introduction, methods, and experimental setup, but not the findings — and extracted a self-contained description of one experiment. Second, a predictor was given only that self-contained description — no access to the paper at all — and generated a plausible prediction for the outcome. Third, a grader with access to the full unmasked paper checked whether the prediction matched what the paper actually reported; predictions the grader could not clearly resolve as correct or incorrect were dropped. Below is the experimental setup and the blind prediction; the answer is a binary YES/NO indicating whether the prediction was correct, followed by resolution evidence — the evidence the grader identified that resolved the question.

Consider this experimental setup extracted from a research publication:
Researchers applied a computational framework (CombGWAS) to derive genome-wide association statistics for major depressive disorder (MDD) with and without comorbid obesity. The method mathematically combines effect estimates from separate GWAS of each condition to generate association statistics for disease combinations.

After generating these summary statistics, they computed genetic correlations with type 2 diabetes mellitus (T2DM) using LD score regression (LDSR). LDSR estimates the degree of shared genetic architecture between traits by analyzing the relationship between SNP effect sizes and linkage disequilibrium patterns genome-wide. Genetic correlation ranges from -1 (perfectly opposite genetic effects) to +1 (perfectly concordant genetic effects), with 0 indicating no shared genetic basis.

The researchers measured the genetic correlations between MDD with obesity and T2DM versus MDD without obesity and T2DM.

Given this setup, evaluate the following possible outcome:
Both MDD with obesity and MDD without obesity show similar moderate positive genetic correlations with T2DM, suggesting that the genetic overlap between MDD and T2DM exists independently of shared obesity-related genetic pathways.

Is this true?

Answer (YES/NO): NO